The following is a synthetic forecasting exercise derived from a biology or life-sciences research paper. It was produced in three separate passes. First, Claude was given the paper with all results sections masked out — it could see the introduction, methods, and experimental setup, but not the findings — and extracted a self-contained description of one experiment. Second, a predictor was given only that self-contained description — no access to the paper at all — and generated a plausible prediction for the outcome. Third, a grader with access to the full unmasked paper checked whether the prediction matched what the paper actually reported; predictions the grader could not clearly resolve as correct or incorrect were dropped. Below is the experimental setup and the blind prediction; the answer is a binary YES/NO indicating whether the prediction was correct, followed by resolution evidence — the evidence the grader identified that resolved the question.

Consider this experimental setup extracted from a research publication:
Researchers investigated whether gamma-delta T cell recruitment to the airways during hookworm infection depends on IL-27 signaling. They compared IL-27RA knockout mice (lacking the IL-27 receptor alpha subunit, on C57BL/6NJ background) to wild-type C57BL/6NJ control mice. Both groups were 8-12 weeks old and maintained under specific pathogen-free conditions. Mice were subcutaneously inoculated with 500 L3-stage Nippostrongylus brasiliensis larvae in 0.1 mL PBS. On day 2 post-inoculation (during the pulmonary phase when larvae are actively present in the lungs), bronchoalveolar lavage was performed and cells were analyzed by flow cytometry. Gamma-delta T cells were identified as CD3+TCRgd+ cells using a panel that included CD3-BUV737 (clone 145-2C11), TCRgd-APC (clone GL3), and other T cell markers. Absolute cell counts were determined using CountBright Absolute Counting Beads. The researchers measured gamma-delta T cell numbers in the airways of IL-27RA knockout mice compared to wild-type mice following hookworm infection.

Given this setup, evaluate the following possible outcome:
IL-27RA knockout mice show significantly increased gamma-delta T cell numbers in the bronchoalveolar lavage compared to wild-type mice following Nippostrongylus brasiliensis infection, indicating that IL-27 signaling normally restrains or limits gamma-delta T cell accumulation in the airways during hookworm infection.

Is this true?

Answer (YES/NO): NO